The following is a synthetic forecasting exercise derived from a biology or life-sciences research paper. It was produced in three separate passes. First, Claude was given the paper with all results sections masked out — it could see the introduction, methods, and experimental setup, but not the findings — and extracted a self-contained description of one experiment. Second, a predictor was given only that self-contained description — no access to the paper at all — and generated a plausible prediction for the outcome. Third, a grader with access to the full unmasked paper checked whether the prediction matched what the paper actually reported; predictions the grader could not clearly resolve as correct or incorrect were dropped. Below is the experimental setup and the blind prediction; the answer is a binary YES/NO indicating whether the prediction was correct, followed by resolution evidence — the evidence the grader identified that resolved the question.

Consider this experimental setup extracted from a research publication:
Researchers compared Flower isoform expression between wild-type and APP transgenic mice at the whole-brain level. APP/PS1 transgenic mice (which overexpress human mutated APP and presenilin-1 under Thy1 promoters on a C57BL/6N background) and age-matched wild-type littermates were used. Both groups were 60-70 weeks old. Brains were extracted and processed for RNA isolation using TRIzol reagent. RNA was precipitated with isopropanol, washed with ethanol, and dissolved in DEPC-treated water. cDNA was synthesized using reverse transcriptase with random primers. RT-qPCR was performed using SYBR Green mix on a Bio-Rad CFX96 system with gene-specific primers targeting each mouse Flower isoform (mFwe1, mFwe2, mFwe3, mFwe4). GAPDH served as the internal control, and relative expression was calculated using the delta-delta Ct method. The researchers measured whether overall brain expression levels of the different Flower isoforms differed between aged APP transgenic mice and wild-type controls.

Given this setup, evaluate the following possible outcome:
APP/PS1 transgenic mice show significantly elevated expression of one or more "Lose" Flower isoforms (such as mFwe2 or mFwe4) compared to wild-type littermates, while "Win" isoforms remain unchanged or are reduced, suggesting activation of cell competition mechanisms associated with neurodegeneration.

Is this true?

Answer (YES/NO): NO